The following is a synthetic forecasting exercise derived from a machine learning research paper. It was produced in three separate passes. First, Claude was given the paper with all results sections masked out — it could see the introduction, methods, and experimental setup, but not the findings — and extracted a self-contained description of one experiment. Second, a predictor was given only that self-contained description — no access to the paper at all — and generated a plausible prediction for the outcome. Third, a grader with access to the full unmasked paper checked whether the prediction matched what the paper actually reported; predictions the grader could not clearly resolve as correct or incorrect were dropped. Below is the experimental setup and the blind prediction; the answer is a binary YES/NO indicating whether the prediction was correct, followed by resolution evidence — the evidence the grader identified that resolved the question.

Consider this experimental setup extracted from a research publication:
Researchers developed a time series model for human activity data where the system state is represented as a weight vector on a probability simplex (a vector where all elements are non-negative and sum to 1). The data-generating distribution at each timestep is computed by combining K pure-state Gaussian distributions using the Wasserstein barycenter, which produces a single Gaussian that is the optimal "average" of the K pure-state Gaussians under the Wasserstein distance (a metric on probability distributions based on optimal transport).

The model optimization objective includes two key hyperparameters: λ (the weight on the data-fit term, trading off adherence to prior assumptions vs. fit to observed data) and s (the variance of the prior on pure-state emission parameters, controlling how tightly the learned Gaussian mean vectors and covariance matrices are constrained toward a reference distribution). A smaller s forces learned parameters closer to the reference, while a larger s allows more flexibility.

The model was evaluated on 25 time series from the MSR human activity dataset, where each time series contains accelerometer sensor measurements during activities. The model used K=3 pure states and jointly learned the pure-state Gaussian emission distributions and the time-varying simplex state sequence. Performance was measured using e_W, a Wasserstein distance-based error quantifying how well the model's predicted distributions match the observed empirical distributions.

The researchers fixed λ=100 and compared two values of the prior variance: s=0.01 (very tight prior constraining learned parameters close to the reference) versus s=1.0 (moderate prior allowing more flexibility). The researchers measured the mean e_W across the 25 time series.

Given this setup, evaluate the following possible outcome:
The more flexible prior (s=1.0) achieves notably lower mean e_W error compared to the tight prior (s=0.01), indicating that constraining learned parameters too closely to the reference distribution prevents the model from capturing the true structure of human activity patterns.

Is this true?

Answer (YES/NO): YES